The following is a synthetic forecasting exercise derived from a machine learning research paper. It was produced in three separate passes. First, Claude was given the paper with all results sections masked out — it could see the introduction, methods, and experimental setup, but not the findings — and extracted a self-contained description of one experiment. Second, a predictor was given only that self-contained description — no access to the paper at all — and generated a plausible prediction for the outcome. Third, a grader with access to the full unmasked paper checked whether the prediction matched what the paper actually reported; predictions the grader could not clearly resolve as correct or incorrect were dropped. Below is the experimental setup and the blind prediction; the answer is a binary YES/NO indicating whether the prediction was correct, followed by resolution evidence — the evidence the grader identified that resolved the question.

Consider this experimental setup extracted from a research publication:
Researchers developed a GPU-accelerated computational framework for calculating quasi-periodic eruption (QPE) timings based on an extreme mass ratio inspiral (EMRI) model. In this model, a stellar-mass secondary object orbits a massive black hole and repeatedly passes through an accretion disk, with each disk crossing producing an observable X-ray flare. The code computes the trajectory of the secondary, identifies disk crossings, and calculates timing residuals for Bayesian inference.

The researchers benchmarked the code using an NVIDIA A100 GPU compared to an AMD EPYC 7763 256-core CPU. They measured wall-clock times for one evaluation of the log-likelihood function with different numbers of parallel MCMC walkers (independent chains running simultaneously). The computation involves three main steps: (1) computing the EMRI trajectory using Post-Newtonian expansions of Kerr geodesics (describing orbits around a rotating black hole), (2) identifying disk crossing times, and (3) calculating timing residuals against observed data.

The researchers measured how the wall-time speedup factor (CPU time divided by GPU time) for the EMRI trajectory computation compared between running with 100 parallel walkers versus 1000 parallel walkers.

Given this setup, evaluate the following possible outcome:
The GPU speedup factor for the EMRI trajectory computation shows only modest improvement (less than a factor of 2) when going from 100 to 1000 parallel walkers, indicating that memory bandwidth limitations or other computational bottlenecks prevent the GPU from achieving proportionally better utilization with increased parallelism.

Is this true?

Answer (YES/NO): NO